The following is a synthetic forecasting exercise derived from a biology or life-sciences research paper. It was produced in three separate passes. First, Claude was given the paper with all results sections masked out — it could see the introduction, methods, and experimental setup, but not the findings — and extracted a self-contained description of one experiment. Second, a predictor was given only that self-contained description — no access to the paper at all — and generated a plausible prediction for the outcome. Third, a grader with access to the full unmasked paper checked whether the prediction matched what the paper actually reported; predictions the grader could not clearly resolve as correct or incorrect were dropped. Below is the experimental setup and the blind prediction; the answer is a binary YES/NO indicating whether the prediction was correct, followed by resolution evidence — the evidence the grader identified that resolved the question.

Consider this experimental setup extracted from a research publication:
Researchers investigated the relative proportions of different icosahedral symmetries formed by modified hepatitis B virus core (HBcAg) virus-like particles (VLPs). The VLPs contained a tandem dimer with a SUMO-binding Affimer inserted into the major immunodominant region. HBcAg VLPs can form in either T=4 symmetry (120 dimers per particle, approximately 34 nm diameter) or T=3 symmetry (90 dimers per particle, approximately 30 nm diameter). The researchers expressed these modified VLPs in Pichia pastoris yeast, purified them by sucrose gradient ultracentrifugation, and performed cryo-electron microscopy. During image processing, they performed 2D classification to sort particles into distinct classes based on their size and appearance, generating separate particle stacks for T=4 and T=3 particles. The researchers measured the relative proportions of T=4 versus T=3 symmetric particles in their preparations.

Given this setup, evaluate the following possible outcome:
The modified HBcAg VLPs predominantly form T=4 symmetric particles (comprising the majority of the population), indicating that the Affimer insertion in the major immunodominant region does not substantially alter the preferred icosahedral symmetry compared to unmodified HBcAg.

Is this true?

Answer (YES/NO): NO